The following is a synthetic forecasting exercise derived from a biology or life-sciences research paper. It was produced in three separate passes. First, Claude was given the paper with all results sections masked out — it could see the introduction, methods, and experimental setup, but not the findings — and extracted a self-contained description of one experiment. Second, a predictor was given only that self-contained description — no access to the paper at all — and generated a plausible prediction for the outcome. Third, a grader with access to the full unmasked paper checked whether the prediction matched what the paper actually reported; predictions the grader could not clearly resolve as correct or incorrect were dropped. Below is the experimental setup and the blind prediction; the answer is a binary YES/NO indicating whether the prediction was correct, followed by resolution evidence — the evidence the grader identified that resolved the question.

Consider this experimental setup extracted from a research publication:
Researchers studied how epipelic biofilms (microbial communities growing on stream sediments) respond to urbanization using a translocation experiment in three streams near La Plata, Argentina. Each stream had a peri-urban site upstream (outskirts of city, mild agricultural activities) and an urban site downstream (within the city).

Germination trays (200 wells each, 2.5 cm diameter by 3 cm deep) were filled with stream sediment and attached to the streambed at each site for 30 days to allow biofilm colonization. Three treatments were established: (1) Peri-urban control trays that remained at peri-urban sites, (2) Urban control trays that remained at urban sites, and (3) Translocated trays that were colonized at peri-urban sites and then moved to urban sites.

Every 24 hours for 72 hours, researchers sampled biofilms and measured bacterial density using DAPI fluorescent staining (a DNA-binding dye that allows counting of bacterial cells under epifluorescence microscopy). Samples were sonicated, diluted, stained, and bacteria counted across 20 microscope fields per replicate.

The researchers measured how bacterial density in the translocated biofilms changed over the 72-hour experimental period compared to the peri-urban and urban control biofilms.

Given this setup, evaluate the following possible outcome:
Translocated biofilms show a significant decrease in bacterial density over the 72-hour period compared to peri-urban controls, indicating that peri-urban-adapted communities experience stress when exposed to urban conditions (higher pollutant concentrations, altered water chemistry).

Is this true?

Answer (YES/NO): NO